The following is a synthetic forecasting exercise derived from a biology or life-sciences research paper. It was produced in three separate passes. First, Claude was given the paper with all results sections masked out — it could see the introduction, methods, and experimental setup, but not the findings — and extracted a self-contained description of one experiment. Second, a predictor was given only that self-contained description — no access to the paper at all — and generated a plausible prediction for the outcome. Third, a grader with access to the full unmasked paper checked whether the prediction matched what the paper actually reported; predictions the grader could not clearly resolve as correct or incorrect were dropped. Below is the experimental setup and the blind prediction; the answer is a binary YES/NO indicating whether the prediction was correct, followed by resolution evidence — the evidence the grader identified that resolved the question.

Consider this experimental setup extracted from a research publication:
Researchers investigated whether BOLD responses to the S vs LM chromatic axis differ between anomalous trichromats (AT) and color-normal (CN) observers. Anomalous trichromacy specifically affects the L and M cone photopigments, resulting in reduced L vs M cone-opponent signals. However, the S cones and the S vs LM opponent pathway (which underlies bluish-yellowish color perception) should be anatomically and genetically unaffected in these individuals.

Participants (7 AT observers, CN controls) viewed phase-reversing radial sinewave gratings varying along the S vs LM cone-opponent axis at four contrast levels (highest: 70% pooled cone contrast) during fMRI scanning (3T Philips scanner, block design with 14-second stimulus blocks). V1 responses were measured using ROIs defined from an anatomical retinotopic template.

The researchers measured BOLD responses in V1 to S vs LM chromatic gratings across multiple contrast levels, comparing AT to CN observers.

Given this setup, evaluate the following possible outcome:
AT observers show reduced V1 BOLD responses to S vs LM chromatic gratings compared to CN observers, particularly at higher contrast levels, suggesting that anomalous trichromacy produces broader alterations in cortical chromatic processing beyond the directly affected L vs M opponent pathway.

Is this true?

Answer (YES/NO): NO